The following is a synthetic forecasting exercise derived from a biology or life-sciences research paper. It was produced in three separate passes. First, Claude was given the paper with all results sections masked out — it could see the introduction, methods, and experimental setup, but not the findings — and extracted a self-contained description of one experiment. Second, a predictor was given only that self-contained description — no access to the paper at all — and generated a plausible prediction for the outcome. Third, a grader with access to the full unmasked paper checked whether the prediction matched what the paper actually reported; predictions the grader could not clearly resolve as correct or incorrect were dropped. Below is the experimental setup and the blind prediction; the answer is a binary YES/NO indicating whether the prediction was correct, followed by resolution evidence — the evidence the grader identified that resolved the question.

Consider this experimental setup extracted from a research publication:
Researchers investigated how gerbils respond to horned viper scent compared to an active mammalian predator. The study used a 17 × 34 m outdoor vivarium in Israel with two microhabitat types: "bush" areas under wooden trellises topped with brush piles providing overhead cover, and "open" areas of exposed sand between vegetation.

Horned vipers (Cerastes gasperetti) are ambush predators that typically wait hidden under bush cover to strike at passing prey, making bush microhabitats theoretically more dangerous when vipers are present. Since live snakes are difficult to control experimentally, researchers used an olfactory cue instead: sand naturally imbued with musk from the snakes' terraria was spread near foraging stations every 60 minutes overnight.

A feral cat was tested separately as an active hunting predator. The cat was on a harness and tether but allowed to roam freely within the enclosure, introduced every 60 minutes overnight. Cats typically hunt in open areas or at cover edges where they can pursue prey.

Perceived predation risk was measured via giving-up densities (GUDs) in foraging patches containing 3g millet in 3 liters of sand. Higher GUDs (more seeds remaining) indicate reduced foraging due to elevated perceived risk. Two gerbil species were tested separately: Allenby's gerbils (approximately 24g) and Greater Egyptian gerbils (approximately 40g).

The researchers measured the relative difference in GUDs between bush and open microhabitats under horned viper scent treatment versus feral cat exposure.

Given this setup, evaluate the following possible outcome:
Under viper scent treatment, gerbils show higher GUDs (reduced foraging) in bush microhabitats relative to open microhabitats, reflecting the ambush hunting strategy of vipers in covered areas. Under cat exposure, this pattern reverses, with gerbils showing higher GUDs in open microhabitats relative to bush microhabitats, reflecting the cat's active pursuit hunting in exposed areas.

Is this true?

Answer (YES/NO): NO